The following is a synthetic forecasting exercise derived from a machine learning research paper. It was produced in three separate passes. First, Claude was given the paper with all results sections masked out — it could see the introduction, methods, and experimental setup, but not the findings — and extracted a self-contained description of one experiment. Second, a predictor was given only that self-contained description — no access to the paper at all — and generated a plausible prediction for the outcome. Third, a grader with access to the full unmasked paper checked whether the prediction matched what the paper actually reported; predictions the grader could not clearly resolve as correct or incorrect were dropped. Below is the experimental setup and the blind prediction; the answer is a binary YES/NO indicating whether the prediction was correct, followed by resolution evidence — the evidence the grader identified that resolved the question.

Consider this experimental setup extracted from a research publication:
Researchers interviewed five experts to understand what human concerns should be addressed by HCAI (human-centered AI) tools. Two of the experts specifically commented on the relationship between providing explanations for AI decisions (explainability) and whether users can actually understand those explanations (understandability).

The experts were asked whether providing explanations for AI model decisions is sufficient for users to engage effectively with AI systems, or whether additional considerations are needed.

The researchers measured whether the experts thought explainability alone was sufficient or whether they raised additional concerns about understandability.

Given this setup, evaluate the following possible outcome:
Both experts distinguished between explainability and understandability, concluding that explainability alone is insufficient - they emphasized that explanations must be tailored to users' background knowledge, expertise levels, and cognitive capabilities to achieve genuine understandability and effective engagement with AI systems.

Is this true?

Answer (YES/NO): NO